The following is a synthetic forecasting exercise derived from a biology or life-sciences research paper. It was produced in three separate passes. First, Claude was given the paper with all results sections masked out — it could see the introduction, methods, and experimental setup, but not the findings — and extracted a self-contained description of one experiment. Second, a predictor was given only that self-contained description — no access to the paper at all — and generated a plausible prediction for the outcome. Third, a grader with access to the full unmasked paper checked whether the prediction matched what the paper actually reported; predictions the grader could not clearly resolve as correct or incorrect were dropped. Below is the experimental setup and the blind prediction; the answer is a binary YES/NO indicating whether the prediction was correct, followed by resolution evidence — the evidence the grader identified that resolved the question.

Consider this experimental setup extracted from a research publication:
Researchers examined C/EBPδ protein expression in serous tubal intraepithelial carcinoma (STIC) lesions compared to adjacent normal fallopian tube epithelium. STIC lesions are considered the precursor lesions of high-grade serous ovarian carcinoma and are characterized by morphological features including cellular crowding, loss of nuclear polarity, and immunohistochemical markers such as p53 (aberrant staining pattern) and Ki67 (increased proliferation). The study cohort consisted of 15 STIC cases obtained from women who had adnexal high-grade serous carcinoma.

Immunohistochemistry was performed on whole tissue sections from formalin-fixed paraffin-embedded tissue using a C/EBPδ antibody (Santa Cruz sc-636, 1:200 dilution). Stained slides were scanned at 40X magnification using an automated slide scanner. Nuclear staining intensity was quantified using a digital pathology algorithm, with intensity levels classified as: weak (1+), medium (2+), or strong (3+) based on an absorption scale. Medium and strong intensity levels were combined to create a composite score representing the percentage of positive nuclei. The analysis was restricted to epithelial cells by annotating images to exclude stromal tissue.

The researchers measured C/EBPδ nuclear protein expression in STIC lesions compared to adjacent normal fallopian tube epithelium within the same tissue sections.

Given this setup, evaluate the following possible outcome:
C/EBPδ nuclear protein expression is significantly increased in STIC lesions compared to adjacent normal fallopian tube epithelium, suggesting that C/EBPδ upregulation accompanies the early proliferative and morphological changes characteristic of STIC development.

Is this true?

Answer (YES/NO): NO